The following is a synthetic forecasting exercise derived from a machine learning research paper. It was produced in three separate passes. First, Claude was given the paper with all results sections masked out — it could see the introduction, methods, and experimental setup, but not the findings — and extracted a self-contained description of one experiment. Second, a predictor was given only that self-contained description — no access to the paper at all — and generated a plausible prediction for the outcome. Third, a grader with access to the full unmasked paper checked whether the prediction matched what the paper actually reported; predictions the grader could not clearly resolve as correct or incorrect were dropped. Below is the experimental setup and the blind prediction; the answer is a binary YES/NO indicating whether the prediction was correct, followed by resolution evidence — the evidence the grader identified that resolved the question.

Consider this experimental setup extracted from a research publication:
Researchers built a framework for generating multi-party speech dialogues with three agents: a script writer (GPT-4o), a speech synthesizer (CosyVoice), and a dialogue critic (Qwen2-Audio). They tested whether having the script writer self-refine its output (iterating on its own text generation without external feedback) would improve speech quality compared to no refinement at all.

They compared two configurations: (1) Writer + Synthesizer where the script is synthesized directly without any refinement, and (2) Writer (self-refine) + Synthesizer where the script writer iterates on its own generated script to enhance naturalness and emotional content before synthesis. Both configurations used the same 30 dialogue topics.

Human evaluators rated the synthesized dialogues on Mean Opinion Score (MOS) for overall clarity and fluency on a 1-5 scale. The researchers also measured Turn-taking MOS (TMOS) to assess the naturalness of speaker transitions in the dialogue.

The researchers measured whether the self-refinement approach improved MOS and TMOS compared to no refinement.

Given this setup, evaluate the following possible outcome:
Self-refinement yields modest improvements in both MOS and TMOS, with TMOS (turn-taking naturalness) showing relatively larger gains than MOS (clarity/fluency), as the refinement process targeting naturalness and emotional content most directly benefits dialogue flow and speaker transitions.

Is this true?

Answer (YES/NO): NO